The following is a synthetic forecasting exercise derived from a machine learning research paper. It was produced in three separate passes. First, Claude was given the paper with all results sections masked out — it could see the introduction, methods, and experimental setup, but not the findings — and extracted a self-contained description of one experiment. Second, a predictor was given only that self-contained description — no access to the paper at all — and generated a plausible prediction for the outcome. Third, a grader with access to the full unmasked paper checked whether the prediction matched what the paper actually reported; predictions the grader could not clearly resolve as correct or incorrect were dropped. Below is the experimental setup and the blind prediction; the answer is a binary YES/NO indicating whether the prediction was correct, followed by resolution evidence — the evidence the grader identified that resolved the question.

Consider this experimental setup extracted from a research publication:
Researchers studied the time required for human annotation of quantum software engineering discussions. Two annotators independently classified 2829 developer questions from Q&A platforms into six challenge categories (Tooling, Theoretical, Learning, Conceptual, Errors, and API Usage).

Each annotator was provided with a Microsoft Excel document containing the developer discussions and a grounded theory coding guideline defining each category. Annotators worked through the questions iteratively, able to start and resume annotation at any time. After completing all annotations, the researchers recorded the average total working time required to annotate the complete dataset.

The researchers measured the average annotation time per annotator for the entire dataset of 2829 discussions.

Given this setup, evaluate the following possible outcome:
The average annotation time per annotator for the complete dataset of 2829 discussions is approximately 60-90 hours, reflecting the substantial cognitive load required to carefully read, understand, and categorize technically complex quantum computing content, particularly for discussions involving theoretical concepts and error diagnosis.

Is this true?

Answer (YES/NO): NO